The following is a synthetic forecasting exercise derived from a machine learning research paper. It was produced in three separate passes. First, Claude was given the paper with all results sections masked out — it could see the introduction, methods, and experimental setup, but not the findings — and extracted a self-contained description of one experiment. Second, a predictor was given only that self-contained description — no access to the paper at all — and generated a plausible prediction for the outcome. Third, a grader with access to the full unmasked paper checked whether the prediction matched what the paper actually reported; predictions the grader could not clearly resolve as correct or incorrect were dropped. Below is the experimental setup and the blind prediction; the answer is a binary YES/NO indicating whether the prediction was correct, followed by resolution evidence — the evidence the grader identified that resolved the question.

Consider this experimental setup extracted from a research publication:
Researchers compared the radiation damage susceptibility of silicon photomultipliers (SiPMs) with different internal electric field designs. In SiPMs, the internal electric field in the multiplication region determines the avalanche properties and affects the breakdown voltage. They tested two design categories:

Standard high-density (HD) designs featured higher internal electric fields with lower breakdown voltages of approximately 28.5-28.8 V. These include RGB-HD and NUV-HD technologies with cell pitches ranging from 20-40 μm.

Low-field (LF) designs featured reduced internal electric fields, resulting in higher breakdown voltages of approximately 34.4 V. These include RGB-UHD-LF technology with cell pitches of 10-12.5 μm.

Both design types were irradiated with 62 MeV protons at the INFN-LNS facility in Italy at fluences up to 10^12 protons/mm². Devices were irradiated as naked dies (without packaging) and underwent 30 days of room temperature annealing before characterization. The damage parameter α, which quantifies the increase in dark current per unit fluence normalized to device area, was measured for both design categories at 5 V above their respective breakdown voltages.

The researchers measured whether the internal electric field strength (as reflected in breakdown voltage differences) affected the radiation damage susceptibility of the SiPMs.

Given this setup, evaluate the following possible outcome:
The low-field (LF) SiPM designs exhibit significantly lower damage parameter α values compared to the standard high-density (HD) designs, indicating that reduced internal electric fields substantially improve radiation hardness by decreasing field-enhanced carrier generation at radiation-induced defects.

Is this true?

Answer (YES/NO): NO